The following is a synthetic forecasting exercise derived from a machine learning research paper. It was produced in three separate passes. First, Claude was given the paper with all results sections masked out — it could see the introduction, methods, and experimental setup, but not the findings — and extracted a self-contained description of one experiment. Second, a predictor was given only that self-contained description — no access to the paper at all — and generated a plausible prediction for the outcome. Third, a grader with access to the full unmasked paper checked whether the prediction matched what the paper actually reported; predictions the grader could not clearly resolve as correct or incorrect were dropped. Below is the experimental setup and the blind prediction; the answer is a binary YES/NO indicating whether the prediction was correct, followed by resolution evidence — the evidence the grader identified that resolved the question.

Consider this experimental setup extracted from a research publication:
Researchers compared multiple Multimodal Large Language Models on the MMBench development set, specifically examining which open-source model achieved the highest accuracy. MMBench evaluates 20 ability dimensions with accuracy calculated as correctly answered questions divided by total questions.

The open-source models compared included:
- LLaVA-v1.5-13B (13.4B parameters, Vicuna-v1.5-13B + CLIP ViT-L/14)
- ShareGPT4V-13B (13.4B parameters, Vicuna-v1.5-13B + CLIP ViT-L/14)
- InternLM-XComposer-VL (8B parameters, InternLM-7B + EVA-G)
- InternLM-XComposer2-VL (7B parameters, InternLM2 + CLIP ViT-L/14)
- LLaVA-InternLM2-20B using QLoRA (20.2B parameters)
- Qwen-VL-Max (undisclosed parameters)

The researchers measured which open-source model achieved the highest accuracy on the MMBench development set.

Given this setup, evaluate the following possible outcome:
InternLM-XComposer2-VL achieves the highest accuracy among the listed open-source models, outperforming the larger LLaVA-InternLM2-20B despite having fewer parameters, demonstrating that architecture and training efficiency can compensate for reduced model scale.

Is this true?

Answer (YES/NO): YES